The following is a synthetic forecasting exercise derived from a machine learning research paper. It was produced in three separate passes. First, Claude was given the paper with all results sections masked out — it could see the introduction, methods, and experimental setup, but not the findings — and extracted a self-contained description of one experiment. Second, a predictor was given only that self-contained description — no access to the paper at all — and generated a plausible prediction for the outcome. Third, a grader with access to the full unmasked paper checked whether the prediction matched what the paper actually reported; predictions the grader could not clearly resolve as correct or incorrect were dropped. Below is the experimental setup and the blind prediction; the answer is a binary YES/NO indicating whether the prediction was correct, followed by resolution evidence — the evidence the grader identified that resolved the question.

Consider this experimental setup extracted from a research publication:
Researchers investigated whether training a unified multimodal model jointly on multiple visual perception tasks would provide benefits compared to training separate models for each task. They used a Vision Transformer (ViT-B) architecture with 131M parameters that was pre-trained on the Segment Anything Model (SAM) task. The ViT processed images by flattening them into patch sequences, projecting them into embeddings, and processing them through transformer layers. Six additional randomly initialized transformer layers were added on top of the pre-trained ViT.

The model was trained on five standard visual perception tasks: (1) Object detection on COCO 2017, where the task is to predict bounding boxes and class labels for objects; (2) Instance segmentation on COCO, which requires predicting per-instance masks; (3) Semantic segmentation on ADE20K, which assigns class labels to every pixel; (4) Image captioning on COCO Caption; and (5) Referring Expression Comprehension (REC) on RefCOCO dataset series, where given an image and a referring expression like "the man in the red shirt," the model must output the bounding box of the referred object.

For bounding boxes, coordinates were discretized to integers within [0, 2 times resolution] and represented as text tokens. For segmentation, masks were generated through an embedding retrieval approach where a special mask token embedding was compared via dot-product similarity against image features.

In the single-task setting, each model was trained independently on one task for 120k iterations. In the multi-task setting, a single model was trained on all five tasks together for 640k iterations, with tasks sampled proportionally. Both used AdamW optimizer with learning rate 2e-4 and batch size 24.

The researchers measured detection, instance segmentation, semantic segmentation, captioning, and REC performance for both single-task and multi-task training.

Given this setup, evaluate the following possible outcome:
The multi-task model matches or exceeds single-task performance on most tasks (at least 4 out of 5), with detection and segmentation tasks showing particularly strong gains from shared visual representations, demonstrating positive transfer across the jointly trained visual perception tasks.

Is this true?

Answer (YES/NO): NO